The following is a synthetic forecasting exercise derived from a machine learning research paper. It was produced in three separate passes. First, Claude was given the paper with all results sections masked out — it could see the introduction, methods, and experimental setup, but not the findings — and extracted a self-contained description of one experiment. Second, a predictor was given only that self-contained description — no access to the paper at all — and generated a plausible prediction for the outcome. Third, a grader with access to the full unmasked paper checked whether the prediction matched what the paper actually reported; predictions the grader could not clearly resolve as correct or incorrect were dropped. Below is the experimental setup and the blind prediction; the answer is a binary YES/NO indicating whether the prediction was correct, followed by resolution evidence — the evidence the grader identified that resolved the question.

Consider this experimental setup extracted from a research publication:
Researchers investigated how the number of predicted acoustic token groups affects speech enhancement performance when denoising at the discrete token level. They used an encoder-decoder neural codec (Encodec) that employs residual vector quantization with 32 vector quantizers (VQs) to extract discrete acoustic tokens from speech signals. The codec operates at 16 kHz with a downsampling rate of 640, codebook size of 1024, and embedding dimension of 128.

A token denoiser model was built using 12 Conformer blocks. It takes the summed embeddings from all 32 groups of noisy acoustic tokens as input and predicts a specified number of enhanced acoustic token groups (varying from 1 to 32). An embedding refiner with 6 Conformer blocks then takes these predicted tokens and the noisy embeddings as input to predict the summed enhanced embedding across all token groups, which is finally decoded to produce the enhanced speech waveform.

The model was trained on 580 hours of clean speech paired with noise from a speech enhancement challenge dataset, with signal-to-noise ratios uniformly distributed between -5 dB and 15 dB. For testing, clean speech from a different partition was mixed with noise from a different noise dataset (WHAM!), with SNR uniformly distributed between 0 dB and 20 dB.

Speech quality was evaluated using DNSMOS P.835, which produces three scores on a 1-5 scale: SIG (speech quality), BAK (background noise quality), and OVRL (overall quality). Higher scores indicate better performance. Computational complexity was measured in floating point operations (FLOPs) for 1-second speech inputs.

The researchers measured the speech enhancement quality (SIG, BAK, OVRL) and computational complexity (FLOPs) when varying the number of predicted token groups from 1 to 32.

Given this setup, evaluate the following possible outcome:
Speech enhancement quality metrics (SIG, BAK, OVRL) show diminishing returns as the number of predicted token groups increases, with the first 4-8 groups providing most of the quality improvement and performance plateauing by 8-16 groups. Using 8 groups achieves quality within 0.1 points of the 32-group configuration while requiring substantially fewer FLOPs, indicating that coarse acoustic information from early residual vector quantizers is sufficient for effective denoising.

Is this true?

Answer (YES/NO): NO